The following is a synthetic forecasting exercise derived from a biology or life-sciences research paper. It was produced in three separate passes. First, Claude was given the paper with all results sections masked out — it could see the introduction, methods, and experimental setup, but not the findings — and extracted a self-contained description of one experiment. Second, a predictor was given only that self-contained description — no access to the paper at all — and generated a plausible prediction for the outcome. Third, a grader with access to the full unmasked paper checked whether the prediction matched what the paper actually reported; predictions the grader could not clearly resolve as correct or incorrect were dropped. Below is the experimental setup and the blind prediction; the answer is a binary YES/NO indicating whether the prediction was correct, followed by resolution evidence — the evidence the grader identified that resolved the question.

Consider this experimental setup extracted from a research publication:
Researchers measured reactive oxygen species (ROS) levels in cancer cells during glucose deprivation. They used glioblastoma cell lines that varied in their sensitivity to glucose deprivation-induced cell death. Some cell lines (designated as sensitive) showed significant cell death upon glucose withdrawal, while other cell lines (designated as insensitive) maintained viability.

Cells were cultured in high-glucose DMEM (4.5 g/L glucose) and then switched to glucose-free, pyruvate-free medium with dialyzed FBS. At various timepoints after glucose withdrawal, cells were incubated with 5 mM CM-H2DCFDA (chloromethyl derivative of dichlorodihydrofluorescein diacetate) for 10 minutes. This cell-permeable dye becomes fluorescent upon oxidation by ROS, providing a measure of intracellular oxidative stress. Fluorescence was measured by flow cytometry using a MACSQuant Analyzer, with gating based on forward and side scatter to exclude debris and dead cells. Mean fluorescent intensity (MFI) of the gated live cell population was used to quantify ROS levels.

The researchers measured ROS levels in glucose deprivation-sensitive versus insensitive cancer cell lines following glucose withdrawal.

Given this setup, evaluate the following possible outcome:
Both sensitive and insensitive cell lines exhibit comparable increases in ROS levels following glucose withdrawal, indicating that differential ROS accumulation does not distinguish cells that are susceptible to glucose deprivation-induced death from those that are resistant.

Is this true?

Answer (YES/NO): NO